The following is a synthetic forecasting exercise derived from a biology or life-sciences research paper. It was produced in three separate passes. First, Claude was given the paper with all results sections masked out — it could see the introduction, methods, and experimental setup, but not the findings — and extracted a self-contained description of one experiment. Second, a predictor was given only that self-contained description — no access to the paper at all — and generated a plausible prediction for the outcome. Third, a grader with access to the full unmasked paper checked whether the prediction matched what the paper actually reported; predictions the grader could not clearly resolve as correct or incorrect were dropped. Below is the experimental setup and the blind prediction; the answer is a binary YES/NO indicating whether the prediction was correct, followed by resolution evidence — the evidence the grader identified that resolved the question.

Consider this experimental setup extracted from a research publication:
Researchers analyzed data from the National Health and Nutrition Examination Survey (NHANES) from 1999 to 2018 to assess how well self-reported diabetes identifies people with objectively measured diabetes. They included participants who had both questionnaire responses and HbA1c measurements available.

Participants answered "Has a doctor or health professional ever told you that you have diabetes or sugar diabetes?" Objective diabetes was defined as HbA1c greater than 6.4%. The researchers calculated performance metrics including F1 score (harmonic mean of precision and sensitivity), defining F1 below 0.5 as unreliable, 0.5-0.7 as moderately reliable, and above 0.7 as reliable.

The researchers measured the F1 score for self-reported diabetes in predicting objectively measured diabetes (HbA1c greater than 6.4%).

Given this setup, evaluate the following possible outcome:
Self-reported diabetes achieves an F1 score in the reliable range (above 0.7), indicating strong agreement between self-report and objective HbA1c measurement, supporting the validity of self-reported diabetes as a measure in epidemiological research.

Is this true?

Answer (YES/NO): YES